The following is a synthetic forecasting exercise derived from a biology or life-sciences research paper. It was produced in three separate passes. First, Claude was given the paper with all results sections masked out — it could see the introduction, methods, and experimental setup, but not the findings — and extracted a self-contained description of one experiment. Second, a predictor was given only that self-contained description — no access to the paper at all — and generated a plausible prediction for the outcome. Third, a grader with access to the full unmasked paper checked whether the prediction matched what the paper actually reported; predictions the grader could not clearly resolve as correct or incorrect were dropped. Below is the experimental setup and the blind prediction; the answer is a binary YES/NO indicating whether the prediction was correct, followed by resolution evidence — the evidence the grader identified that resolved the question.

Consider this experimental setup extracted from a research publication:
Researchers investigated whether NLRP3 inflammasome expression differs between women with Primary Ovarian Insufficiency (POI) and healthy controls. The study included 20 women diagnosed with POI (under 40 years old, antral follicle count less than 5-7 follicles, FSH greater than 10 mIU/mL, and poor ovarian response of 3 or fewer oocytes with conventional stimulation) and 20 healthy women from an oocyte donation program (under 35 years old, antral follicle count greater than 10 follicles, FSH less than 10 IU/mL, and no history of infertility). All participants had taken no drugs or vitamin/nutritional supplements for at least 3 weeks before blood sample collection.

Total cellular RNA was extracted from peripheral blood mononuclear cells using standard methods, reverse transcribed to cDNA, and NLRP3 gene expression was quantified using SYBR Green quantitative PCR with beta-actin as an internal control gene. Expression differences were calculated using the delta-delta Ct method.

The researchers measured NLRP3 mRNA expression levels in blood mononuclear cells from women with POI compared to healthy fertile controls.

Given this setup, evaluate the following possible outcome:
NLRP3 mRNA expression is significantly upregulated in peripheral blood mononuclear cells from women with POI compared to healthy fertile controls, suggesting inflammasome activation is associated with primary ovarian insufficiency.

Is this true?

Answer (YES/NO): NO